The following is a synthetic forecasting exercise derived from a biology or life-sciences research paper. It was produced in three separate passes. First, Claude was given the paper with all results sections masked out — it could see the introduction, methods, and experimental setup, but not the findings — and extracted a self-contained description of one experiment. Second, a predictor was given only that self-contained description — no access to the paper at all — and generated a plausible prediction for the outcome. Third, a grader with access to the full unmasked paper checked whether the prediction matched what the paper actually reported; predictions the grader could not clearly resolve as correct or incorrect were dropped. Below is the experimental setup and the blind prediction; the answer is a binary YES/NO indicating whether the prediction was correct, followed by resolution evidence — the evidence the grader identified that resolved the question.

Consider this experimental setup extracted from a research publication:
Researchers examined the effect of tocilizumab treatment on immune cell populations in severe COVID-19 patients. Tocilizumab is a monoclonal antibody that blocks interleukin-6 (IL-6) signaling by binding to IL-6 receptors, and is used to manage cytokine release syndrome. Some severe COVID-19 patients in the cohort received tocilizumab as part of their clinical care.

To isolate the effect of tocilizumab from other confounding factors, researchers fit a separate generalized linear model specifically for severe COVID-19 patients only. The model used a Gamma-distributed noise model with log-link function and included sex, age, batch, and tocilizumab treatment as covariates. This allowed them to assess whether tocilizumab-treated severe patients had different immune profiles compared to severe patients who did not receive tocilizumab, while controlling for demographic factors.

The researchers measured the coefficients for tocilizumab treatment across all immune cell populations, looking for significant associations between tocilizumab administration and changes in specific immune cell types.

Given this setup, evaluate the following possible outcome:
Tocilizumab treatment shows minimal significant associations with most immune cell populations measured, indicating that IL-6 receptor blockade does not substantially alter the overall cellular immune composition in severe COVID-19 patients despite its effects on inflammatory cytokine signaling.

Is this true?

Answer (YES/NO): NO